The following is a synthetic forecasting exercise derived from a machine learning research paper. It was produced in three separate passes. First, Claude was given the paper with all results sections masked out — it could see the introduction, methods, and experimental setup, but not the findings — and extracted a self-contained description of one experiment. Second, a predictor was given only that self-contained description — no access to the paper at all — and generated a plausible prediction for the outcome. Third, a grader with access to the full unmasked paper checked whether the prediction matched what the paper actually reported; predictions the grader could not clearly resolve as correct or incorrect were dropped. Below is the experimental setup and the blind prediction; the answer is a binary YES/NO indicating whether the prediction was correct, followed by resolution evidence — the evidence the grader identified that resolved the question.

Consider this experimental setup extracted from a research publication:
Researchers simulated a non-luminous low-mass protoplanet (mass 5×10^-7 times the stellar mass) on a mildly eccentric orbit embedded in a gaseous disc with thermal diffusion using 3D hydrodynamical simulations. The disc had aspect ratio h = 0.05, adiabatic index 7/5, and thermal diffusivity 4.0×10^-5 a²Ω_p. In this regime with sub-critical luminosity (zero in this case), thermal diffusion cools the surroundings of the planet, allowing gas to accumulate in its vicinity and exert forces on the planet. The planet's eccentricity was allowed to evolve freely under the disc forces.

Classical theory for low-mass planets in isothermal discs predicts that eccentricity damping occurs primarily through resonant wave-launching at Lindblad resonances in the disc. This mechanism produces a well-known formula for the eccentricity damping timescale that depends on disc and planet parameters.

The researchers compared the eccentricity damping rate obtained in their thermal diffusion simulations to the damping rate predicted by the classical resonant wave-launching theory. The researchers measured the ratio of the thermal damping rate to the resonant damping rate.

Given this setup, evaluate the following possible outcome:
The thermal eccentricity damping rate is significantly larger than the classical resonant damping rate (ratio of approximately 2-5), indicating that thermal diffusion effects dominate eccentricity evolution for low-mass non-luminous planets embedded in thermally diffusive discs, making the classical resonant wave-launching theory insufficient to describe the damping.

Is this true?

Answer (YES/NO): NO